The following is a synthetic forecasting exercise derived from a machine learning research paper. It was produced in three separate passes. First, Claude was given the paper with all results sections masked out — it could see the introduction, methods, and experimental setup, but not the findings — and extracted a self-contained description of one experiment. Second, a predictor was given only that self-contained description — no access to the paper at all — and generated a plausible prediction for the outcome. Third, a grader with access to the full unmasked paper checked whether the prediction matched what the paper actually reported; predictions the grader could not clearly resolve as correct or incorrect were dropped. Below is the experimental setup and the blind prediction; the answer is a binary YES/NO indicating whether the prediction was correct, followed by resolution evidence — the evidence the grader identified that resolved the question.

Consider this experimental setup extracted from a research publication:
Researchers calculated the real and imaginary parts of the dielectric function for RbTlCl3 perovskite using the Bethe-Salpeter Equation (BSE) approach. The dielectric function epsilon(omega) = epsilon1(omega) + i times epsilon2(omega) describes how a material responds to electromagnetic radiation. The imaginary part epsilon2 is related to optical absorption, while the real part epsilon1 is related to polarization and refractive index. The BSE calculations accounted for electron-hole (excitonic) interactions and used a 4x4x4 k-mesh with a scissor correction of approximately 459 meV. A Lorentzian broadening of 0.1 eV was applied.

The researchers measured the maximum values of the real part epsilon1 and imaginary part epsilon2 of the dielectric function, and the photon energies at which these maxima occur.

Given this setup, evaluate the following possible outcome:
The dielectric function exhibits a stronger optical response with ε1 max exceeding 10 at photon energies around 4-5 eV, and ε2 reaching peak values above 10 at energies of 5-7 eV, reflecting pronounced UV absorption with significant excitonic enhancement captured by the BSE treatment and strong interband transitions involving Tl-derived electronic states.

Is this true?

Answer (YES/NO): NO